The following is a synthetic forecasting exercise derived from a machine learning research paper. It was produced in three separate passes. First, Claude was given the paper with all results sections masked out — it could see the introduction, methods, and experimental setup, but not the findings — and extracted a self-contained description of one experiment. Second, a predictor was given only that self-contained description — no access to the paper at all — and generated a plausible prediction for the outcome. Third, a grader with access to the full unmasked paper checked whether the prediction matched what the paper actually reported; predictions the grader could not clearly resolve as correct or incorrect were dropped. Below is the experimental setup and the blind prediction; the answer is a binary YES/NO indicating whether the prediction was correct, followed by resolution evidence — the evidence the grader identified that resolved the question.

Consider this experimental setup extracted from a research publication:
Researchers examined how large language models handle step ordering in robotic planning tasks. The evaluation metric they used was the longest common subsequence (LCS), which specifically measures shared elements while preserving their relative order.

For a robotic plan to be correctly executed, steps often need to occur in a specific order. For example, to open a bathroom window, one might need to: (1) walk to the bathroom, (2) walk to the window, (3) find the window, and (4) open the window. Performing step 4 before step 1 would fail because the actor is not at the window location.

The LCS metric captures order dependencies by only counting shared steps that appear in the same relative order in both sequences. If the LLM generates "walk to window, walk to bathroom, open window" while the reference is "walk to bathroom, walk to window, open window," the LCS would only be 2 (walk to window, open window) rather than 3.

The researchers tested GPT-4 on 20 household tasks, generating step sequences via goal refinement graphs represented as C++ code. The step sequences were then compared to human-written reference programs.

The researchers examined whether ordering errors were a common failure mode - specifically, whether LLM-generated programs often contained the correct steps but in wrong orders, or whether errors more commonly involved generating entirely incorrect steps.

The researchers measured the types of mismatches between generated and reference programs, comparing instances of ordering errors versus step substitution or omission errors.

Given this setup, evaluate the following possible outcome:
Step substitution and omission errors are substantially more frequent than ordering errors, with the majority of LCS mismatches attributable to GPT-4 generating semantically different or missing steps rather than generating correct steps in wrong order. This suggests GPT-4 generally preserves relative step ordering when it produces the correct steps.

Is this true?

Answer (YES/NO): YES